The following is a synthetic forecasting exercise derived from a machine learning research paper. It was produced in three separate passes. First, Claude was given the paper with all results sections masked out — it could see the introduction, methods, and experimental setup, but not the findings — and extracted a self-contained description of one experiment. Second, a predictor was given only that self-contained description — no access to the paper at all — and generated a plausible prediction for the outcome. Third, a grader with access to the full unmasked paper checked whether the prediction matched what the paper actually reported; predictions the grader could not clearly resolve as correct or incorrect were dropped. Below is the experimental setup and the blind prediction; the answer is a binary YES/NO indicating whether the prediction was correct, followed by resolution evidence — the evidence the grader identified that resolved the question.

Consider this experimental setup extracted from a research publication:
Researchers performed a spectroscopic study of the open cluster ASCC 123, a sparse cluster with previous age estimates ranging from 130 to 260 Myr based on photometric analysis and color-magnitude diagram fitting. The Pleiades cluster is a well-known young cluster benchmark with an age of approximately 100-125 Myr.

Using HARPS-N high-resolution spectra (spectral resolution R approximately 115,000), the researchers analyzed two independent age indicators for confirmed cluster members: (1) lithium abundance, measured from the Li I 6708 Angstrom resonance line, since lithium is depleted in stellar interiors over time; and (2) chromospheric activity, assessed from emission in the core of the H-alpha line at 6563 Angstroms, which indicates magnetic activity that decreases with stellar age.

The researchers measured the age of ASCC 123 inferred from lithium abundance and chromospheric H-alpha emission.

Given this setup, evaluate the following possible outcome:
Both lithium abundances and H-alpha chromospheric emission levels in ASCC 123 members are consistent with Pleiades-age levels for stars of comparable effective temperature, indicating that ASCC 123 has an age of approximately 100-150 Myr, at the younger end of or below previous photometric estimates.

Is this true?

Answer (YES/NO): NO